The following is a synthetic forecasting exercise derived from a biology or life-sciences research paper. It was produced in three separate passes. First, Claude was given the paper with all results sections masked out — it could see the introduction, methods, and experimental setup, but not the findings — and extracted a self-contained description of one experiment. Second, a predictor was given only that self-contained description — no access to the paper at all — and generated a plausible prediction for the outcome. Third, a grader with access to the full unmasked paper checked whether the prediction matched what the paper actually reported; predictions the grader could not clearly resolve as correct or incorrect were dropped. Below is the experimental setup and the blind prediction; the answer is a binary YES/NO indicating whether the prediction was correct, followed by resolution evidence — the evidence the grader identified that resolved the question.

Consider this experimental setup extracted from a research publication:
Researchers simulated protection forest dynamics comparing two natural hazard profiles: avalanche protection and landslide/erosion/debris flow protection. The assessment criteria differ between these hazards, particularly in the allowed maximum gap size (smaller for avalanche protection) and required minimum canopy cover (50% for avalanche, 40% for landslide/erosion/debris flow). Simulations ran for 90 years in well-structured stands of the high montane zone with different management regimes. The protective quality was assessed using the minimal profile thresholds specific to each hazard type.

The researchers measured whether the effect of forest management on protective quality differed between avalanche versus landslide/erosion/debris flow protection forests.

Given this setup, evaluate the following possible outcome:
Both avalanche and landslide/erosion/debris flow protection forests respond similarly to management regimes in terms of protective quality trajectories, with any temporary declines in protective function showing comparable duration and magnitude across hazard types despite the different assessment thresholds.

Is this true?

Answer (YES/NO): NO